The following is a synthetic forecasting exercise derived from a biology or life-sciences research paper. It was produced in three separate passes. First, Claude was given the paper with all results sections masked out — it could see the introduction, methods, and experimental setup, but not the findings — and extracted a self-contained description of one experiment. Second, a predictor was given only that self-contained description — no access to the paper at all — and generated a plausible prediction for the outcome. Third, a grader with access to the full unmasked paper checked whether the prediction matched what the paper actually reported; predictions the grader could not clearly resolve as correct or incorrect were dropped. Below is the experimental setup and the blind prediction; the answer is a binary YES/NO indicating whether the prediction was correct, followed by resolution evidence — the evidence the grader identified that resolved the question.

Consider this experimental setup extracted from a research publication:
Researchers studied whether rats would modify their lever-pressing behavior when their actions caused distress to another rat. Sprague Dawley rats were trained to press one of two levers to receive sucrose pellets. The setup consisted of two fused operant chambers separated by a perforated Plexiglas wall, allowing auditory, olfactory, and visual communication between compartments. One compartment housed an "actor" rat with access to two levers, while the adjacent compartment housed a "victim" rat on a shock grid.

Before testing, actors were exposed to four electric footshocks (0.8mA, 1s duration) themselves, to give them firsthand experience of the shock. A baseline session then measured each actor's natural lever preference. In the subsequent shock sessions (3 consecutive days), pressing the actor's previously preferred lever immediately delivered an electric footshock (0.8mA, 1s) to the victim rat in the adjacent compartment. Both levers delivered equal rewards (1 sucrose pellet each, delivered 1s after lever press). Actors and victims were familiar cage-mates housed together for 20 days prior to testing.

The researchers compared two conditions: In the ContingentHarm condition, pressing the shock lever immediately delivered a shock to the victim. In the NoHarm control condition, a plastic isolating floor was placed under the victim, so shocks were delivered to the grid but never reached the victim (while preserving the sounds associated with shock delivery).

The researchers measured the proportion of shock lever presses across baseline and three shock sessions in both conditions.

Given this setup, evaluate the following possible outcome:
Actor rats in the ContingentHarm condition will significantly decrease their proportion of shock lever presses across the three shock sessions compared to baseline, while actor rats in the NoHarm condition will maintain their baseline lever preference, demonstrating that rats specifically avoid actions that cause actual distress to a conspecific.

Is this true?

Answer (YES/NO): YES